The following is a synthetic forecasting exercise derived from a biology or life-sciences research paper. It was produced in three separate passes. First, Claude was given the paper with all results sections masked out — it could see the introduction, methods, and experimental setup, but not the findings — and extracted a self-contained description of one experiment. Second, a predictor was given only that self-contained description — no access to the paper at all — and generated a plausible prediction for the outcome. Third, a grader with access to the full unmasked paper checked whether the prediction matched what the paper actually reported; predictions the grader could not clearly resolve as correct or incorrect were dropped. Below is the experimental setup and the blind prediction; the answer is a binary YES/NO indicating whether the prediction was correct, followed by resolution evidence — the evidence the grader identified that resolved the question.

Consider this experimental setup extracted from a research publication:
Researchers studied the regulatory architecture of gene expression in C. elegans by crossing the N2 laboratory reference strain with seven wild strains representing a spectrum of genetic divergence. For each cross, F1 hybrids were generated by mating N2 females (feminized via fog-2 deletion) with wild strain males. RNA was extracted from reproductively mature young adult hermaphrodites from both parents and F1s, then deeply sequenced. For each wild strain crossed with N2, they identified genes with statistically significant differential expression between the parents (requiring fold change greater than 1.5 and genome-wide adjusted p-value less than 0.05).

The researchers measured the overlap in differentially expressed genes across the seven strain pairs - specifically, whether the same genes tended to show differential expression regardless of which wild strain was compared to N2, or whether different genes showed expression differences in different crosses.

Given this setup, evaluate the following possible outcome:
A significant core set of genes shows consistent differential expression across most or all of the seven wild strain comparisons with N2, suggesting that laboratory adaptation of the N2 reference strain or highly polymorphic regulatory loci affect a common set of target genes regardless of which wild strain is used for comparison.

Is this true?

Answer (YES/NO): NO